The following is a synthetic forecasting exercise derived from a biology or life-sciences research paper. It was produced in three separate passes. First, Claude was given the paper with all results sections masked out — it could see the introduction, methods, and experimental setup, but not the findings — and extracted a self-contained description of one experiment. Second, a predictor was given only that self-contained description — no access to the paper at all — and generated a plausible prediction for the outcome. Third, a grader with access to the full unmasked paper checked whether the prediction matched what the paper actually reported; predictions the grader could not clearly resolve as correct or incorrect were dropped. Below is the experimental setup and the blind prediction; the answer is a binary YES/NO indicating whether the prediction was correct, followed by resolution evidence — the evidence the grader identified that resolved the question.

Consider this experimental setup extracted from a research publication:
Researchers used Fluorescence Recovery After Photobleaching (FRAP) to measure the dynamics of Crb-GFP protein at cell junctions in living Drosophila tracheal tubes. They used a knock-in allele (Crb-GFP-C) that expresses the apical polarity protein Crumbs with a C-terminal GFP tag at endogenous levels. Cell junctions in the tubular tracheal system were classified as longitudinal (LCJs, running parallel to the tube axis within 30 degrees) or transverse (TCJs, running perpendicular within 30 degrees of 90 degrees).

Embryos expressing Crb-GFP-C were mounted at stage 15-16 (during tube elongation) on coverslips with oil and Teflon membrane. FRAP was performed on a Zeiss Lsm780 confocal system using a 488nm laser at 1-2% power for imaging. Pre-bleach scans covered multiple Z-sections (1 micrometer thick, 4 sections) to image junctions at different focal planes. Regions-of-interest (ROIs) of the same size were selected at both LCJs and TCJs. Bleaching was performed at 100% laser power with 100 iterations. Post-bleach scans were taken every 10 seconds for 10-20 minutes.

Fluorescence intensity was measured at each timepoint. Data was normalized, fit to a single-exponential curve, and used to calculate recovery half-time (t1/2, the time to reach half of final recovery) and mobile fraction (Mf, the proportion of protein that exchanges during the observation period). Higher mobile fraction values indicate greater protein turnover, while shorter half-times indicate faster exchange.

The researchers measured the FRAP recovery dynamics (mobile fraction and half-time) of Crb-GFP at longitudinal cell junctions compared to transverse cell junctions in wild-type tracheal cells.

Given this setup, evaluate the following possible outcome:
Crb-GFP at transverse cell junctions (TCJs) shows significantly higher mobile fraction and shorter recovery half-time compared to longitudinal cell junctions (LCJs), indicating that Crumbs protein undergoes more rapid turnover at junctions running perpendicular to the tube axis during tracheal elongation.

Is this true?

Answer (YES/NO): NO